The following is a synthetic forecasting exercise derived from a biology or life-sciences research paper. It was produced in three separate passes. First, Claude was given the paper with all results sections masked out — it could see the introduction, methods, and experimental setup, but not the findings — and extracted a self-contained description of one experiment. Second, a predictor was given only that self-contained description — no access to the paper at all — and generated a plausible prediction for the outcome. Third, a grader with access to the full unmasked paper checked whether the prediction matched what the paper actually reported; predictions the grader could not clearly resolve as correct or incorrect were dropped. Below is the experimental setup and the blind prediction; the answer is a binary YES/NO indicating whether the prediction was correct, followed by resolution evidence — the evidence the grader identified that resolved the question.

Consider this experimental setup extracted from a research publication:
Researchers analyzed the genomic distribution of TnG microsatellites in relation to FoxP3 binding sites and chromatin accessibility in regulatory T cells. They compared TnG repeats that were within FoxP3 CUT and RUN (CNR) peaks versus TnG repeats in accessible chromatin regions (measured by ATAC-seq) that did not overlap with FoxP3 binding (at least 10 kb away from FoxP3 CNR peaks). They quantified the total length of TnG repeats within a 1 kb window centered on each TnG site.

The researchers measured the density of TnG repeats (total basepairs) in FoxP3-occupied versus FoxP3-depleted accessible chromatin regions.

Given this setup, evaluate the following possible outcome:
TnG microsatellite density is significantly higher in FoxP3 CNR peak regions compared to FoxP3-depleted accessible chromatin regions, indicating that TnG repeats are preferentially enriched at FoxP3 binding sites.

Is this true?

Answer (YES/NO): YES